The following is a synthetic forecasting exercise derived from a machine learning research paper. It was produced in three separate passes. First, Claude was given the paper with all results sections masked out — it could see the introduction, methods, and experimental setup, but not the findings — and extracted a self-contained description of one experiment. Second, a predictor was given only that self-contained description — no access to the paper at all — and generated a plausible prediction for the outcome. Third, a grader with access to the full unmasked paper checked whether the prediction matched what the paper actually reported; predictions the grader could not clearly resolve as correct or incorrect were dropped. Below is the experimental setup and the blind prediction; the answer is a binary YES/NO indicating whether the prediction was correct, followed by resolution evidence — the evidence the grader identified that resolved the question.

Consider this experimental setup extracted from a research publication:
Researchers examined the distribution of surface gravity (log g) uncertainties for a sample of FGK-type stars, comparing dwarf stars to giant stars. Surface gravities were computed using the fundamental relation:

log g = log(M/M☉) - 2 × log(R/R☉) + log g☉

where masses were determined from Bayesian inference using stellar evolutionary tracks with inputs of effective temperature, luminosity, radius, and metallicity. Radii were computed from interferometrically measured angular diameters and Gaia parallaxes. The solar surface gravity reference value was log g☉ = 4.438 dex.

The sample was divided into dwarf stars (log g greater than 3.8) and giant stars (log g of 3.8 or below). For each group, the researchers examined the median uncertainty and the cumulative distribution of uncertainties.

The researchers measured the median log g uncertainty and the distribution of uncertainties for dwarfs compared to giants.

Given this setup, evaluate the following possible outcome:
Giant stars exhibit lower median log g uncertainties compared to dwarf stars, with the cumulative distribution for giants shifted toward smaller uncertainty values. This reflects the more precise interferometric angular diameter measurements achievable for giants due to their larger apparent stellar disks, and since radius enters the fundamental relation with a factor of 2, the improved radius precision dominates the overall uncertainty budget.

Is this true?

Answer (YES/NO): NO